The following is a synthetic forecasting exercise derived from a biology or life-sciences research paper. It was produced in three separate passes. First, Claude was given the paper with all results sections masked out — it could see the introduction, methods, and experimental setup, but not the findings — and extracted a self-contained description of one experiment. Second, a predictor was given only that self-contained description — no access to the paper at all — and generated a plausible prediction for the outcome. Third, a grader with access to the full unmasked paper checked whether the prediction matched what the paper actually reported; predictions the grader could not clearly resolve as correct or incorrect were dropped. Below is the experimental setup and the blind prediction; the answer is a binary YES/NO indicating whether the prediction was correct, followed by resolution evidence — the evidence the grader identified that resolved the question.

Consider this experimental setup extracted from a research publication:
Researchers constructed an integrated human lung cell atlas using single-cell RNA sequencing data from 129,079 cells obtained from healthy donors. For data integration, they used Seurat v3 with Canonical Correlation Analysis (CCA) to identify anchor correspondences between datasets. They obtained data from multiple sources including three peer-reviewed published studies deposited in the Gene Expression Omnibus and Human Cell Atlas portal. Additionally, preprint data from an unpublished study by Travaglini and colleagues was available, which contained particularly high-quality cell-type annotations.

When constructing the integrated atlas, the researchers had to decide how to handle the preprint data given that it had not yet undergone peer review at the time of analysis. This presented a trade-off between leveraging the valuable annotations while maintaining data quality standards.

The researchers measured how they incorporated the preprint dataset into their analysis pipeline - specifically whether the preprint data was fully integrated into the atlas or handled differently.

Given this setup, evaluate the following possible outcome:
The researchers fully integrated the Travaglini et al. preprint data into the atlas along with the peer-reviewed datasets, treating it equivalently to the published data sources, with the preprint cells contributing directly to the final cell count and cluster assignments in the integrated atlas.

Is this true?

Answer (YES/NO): NO